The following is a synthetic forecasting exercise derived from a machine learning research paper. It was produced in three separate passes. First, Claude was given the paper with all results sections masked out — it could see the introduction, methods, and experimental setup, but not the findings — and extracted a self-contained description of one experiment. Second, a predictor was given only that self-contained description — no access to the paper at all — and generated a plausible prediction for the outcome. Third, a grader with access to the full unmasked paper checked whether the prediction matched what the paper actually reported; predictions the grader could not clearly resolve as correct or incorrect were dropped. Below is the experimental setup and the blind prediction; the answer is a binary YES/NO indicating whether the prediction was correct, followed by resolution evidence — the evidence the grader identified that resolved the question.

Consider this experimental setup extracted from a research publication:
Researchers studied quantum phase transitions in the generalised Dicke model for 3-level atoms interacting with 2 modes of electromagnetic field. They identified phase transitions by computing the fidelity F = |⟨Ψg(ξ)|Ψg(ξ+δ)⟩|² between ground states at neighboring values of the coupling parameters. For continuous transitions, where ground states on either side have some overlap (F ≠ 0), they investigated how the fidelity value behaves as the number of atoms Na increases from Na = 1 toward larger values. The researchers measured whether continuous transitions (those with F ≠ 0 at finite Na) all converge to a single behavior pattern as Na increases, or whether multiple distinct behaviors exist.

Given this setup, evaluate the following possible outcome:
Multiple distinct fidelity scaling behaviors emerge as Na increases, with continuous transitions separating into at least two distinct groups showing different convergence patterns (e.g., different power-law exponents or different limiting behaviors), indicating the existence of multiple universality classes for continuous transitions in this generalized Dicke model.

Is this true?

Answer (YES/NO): YES